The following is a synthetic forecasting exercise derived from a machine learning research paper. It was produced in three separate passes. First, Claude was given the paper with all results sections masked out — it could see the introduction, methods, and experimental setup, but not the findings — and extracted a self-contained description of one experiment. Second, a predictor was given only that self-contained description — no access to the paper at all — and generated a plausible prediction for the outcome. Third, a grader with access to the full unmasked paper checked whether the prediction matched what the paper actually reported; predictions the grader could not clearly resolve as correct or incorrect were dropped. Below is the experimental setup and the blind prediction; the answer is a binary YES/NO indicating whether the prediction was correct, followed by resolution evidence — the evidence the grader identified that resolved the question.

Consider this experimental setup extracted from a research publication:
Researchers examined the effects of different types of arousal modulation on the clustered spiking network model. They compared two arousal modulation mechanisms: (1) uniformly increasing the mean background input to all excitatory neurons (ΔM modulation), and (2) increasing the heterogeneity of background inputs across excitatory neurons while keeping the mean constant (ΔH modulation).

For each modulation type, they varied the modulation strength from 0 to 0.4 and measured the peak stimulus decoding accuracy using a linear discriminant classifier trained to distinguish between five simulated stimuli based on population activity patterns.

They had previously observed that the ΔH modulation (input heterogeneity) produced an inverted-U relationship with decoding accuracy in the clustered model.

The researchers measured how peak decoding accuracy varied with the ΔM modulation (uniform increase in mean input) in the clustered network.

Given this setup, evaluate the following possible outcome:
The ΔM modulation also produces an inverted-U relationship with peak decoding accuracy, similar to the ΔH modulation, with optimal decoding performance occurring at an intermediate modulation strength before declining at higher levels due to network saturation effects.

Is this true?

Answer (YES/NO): YES